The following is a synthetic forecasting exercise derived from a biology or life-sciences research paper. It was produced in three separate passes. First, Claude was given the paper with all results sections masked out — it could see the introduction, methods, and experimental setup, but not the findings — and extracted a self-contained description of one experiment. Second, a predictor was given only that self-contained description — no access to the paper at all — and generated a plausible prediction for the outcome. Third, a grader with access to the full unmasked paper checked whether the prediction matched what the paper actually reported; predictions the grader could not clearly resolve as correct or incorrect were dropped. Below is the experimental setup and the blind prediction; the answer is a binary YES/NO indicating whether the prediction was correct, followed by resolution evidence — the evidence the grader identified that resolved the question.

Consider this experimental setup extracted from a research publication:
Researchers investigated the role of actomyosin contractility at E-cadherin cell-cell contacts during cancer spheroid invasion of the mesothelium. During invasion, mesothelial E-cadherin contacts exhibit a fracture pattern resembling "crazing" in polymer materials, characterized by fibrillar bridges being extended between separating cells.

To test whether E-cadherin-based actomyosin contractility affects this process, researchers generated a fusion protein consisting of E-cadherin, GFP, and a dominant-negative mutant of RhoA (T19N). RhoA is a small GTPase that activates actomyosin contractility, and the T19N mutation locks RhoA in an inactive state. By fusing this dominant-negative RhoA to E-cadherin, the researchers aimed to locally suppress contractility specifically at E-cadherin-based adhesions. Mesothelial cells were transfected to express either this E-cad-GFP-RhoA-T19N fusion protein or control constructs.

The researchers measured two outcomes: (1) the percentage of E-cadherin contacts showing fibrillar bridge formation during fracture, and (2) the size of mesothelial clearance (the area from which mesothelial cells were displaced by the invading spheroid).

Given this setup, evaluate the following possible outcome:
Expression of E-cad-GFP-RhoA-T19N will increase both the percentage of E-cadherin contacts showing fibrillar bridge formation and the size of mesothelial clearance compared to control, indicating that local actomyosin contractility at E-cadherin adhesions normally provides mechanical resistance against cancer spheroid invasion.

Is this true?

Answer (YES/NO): NO